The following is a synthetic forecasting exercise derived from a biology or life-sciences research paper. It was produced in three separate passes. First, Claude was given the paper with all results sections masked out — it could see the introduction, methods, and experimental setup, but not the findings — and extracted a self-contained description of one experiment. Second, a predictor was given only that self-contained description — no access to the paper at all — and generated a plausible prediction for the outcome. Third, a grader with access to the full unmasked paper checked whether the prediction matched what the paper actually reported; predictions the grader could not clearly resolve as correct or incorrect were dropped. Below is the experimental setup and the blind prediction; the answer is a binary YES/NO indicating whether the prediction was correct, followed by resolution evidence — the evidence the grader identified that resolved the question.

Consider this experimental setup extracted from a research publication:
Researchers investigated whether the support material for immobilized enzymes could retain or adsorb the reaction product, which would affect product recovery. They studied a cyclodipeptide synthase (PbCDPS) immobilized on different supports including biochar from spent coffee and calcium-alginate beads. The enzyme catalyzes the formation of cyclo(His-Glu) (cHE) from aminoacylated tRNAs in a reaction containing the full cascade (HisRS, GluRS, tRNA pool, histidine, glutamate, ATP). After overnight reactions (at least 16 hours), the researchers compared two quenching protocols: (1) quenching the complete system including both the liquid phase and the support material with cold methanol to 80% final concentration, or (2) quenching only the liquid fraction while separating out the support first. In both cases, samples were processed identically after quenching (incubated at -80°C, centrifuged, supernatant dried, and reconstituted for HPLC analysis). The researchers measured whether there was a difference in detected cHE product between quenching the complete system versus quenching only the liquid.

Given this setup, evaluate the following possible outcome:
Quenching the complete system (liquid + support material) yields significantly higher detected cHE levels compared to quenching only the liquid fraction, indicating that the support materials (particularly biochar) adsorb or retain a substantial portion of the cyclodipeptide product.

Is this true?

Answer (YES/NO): NO